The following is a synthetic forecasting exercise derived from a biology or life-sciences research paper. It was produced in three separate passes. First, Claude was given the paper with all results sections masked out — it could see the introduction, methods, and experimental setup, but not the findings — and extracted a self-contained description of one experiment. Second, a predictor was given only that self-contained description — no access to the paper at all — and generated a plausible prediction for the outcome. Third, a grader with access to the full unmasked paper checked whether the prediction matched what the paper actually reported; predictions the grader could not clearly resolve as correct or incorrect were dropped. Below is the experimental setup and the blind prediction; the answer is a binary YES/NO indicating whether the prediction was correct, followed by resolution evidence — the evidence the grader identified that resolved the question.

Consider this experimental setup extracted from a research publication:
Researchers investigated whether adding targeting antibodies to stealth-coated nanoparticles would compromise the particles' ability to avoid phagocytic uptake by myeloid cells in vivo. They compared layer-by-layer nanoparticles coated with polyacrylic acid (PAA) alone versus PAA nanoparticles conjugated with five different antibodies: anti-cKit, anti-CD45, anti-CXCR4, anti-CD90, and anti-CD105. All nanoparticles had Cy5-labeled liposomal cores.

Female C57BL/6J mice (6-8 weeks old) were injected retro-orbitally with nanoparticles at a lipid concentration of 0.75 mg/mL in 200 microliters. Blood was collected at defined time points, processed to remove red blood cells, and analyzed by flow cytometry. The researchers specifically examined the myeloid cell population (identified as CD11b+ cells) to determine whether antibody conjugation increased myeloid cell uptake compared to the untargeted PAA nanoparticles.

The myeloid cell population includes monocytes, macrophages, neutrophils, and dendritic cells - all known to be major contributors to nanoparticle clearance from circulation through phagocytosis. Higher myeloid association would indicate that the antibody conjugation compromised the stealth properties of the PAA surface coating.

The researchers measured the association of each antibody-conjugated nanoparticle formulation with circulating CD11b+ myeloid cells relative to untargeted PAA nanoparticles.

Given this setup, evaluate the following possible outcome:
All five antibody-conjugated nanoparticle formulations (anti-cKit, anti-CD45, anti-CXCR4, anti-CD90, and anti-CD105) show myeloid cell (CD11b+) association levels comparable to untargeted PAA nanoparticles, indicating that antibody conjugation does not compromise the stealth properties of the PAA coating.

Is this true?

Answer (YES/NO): NO